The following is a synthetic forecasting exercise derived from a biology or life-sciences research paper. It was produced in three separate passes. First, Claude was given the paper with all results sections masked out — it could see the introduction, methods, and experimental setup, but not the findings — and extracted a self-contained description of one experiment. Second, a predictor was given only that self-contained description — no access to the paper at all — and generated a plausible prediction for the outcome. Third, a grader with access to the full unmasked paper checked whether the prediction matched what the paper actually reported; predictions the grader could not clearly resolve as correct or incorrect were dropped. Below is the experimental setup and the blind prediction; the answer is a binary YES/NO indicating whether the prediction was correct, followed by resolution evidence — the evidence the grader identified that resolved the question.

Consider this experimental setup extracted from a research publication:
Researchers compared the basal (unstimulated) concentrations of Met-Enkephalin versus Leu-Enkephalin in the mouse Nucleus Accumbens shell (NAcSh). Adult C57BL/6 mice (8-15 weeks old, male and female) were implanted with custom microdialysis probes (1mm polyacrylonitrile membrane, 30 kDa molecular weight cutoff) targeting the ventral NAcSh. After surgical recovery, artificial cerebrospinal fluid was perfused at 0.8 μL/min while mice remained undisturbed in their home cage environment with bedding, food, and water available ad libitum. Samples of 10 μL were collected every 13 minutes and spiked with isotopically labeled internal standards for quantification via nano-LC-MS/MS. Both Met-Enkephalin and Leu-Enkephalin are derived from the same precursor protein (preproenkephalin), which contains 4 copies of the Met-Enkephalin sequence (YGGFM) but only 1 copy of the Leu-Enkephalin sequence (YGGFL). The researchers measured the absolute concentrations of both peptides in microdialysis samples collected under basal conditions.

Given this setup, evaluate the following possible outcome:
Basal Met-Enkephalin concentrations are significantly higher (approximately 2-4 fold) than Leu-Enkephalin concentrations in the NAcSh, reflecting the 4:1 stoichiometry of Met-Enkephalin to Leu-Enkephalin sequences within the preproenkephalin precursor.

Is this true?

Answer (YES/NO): YES